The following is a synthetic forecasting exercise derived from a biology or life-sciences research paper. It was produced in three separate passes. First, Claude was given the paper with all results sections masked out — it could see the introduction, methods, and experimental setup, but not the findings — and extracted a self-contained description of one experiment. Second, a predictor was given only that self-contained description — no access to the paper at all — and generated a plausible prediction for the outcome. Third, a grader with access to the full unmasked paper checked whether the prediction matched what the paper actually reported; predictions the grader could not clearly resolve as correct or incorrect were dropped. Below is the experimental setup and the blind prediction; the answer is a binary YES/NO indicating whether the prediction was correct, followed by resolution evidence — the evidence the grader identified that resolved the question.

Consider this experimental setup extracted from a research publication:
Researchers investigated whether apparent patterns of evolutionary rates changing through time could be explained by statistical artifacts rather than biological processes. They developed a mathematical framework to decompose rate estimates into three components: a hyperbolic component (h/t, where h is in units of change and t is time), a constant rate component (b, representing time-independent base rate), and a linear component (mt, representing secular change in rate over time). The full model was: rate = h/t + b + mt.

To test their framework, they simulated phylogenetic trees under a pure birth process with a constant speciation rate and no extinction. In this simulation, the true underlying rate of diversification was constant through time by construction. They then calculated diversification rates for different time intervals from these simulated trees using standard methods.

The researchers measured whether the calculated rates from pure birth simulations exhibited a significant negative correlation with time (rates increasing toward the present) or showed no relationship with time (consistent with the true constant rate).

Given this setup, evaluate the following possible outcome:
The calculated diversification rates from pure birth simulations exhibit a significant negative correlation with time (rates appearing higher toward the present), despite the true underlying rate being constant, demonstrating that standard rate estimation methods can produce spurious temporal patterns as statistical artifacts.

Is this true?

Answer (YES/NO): NO